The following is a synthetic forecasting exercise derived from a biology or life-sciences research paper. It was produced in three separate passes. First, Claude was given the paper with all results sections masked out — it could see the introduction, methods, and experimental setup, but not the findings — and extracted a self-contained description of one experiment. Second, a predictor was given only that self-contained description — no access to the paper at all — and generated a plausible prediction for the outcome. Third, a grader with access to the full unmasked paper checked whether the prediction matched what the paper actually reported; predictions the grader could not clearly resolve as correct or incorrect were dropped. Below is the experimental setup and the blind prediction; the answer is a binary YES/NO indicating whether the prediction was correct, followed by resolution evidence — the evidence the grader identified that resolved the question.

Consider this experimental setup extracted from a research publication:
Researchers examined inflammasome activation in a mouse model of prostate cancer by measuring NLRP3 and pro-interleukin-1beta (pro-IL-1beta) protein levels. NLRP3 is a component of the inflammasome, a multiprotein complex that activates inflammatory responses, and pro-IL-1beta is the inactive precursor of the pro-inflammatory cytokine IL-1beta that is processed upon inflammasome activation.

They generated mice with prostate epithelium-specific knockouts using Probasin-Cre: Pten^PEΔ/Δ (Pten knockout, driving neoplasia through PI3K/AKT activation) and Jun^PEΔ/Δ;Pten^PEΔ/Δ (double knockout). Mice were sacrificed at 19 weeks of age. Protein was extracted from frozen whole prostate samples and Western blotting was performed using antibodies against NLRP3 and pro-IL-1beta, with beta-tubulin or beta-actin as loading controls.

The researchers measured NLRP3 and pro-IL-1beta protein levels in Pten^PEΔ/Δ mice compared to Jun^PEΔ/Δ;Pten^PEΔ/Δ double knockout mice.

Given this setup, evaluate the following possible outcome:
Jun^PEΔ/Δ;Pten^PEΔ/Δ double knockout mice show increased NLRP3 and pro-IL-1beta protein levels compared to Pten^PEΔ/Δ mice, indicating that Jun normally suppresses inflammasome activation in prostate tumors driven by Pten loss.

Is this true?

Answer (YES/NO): NO